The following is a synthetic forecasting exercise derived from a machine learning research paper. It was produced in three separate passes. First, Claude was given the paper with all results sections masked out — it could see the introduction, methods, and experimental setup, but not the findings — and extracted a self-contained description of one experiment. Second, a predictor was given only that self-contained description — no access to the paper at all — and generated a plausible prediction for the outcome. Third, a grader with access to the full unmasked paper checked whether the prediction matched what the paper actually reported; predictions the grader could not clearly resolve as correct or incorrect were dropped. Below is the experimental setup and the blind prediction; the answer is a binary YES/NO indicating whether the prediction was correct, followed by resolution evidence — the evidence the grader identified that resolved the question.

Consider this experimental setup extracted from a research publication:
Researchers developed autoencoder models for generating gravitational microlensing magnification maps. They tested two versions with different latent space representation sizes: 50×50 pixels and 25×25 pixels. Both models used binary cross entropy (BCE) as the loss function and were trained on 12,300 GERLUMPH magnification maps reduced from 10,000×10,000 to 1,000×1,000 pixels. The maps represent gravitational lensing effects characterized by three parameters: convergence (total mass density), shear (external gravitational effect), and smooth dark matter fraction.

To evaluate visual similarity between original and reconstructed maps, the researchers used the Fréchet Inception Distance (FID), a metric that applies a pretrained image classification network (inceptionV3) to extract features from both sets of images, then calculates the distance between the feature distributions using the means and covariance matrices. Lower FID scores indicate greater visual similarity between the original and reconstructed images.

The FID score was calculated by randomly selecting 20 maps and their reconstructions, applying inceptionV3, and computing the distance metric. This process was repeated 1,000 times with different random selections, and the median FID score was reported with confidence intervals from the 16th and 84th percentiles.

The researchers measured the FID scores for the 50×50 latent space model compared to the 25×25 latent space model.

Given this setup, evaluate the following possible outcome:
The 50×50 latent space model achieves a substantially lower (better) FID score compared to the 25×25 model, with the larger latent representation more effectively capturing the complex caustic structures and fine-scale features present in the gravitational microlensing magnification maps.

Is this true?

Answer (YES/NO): NO